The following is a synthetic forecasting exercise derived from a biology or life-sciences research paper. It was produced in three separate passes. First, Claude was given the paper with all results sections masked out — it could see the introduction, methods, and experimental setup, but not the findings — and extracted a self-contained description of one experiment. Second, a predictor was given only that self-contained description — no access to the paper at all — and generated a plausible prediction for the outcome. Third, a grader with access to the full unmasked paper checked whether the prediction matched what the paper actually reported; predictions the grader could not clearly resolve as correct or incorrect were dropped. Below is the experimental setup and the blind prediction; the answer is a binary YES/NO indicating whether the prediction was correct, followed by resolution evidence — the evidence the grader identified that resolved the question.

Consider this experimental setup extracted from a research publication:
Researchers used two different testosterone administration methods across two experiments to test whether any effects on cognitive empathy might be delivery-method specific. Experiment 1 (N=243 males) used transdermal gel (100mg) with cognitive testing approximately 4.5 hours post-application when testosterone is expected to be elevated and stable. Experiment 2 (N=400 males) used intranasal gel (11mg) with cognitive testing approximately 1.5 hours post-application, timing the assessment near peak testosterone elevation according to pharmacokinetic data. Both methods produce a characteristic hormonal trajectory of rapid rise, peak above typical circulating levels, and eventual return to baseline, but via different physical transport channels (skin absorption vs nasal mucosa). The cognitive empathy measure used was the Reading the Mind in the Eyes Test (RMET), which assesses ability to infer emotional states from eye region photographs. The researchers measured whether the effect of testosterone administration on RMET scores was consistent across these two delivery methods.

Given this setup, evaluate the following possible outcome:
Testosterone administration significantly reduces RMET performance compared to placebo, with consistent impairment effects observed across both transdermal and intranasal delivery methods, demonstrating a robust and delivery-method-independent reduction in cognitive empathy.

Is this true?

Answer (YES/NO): NO